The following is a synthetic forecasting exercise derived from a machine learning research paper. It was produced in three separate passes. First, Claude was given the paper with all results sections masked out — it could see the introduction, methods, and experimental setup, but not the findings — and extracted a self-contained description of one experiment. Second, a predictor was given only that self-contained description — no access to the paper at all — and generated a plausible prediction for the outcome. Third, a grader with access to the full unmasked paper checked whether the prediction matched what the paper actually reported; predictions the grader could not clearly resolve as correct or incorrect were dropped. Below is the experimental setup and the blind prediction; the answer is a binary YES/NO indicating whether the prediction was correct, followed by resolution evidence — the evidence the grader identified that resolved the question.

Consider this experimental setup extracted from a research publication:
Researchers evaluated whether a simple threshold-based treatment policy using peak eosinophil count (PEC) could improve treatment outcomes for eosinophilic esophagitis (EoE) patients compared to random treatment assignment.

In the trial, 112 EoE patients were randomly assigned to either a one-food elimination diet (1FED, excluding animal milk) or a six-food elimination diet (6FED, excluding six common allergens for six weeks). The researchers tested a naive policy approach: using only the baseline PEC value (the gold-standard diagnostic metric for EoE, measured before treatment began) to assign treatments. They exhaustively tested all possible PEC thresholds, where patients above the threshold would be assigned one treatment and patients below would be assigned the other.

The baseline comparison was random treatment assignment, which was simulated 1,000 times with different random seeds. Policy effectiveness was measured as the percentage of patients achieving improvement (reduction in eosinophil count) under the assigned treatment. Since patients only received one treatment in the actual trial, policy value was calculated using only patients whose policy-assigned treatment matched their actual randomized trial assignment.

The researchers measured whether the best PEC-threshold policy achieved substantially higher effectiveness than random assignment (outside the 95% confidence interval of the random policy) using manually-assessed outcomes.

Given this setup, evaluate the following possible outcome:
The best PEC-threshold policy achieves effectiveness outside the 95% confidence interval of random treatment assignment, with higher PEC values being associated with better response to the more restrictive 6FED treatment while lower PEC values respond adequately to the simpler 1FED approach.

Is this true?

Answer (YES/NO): NO